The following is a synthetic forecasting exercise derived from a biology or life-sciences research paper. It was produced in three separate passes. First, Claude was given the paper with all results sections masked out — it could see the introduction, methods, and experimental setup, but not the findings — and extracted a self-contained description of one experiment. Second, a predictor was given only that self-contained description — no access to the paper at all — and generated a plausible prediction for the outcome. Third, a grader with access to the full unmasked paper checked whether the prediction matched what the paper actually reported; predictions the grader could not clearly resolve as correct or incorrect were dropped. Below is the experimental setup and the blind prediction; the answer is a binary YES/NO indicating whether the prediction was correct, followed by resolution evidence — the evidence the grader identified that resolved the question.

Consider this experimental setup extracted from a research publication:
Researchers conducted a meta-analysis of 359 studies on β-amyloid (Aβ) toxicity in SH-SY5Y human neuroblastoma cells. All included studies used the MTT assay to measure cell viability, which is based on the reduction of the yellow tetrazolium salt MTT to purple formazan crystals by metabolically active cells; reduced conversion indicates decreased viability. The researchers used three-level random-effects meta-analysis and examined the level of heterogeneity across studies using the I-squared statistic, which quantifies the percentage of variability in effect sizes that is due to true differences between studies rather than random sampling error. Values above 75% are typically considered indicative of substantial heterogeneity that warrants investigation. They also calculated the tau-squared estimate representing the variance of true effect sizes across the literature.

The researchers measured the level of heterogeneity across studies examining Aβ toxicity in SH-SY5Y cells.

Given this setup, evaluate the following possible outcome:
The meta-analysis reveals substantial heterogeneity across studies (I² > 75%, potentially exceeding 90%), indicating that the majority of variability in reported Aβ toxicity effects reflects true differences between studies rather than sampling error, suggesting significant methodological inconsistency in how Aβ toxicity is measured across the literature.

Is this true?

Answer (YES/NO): YES